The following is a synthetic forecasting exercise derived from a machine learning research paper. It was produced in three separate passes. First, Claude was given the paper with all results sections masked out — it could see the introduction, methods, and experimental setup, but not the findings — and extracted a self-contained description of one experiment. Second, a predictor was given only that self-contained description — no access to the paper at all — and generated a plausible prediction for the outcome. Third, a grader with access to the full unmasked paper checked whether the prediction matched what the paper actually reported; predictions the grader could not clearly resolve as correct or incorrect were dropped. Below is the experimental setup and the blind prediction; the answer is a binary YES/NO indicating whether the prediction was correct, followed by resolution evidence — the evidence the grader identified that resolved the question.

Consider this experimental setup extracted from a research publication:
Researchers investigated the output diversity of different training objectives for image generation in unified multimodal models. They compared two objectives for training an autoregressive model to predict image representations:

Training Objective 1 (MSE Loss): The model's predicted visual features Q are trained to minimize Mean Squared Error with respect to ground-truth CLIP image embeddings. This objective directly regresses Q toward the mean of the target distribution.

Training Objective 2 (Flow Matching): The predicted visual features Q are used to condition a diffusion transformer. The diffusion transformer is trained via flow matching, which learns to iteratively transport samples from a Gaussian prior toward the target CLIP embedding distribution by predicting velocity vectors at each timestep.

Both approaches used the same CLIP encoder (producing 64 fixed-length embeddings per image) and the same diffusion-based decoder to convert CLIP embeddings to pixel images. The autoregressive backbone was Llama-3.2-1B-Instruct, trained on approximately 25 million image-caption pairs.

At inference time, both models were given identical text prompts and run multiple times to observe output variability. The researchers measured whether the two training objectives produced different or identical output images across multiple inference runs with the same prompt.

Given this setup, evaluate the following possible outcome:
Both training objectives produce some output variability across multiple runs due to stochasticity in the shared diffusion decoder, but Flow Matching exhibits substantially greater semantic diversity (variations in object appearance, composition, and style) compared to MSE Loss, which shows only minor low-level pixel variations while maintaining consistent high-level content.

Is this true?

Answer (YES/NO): NO